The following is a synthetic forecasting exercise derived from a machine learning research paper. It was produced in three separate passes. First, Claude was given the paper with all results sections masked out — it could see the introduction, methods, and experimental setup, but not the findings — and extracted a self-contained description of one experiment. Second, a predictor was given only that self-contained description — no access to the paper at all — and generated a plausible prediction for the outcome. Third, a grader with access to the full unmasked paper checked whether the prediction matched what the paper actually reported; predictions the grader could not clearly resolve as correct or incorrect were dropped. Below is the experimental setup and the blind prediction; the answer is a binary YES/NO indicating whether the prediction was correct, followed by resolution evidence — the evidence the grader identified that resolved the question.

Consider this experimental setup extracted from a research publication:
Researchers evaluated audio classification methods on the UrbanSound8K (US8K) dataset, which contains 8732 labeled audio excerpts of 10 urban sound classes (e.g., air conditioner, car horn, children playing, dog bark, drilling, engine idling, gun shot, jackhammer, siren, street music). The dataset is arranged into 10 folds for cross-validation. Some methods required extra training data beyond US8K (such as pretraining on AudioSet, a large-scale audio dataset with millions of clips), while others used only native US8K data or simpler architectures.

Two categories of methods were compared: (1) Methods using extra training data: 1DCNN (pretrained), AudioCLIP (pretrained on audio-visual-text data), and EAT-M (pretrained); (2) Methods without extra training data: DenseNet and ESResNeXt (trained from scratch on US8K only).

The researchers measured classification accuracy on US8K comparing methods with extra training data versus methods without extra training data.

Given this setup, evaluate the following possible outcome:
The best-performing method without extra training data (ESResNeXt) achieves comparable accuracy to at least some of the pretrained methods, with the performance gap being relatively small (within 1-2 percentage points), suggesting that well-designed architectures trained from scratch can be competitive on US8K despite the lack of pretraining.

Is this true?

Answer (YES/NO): YES